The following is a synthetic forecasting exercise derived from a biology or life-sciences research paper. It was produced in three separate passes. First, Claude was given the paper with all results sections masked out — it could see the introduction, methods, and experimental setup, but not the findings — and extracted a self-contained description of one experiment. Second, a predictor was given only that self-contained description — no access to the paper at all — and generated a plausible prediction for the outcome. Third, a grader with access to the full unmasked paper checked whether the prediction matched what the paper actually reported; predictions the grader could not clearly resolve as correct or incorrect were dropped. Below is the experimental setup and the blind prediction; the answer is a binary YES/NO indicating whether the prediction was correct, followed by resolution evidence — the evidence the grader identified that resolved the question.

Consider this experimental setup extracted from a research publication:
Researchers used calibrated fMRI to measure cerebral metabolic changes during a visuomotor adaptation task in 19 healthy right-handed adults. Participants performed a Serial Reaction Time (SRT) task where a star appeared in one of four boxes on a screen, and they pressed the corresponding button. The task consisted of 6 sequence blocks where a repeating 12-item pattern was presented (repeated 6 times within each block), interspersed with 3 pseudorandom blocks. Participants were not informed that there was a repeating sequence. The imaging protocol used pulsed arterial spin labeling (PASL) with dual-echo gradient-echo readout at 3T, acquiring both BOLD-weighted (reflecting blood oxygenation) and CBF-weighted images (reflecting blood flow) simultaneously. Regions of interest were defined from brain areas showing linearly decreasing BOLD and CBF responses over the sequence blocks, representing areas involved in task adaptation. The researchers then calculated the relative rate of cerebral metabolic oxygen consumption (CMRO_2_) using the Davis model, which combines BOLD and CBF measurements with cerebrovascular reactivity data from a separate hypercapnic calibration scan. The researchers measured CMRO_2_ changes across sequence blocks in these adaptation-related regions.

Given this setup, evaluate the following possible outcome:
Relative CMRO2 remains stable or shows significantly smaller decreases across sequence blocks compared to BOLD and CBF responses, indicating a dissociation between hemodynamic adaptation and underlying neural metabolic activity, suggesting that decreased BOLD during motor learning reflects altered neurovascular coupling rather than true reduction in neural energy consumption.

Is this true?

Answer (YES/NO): NO